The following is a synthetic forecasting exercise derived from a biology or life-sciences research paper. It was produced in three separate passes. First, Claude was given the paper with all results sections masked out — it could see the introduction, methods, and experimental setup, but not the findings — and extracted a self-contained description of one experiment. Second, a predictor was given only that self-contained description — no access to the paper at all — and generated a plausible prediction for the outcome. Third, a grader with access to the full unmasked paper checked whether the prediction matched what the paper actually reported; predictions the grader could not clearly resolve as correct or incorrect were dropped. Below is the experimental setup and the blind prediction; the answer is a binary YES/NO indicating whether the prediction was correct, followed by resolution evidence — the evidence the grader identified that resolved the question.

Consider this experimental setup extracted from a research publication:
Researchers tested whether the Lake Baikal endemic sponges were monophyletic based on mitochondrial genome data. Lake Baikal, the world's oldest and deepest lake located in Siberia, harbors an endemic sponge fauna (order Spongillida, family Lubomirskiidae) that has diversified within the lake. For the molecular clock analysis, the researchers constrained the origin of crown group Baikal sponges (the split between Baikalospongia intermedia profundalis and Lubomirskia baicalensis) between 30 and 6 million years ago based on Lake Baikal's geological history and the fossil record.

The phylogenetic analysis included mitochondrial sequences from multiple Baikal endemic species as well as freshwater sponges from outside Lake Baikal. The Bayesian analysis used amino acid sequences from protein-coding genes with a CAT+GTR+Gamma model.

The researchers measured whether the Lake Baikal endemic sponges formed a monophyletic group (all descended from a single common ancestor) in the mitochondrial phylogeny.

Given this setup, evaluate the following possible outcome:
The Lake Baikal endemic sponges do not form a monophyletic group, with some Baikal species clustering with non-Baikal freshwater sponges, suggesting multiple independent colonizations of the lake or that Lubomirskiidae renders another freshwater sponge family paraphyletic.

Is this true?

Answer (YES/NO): NO